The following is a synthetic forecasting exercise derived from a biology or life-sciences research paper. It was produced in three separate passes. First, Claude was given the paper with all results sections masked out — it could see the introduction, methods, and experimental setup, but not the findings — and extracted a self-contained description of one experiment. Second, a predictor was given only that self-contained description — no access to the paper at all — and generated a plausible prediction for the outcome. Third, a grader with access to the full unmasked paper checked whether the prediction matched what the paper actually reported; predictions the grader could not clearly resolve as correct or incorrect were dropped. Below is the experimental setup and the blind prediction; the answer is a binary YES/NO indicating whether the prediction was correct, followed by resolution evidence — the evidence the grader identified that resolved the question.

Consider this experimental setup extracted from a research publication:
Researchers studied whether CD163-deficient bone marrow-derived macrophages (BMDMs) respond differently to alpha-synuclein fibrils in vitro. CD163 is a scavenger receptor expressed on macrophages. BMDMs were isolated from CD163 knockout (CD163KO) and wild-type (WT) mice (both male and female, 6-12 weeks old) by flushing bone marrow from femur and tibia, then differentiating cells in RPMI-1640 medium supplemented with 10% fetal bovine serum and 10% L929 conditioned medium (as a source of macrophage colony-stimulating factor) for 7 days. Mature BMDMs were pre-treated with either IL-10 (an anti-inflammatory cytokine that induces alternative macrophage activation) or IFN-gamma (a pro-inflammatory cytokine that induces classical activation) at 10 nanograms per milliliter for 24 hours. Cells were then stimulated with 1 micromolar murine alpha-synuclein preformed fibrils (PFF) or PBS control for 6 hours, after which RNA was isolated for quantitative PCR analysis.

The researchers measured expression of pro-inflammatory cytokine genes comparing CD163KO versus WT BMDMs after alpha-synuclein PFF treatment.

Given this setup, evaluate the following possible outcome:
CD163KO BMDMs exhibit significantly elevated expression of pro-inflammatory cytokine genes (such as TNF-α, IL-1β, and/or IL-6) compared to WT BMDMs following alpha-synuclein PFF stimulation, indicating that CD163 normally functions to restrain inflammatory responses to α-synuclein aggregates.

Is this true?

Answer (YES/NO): NO